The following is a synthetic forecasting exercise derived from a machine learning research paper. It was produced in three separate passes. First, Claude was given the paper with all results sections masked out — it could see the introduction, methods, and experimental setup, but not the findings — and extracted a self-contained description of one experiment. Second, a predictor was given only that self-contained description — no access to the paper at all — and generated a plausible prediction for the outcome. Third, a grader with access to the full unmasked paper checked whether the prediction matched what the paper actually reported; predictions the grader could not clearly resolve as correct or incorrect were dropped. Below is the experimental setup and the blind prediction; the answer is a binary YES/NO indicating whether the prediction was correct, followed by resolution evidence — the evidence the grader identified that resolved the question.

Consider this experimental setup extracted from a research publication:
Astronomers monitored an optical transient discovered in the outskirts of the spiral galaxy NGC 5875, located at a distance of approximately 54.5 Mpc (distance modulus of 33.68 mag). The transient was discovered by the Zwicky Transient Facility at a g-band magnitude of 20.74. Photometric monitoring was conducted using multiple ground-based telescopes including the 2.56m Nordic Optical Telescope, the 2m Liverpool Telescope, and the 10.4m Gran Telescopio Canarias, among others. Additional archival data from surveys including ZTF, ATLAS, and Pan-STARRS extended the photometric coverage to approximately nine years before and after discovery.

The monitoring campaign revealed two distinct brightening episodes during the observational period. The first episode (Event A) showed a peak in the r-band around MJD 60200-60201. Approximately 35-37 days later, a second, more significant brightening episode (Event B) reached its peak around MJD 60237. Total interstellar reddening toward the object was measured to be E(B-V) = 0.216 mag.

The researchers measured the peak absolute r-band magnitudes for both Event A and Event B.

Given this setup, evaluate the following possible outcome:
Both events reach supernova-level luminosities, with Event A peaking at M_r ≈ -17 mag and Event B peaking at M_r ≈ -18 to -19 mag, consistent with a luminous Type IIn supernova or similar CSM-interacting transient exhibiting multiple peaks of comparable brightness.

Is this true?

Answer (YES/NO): NO